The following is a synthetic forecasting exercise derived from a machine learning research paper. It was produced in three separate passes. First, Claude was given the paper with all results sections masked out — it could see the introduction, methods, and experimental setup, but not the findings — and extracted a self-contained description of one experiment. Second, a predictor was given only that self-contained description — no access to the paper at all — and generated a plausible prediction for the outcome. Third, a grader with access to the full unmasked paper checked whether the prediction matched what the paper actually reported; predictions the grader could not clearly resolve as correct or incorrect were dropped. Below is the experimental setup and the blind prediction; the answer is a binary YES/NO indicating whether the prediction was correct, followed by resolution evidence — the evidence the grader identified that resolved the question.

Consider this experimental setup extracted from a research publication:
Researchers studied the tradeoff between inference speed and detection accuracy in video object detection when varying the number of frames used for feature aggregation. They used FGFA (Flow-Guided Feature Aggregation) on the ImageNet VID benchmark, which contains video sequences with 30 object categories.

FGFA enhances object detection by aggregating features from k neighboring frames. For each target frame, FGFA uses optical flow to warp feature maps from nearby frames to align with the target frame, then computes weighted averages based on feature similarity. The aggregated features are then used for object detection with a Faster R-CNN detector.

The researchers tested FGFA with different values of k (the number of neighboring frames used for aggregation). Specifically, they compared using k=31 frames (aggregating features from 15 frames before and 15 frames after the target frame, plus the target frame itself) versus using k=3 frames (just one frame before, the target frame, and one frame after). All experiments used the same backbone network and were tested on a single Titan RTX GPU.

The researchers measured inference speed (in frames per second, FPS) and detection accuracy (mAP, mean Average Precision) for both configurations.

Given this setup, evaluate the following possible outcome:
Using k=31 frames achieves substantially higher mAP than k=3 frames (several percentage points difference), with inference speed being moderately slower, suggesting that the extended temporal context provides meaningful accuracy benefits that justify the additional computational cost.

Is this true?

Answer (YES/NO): NO